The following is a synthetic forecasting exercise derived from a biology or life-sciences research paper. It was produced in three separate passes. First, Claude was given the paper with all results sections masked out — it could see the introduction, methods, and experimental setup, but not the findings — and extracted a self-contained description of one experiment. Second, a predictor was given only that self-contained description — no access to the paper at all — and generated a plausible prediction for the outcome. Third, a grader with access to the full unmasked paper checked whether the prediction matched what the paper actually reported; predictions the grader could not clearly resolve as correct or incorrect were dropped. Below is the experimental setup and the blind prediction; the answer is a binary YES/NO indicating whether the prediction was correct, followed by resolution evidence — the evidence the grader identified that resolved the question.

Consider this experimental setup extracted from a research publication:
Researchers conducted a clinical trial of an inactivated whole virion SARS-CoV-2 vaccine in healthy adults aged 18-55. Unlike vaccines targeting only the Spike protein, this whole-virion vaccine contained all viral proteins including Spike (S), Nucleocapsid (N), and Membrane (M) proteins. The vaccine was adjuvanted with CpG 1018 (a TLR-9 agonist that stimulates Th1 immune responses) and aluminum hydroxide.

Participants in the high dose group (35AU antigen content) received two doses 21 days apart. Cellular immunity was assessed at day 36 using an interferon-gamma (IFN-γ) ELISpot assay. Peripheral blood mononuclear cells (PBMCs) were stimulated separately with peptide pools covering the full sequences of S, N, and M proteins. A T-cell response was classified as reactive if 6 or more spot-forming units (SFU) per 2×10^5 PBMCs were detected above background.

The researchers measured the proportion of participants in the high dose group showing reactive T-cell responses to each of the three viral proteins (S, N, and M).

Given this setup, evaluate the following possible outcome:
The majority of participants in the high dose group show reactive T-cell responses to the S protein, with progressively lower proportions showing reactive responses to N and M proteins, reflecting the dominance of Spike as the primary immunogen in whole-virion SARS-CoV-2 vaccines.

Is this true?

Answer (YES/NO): YES